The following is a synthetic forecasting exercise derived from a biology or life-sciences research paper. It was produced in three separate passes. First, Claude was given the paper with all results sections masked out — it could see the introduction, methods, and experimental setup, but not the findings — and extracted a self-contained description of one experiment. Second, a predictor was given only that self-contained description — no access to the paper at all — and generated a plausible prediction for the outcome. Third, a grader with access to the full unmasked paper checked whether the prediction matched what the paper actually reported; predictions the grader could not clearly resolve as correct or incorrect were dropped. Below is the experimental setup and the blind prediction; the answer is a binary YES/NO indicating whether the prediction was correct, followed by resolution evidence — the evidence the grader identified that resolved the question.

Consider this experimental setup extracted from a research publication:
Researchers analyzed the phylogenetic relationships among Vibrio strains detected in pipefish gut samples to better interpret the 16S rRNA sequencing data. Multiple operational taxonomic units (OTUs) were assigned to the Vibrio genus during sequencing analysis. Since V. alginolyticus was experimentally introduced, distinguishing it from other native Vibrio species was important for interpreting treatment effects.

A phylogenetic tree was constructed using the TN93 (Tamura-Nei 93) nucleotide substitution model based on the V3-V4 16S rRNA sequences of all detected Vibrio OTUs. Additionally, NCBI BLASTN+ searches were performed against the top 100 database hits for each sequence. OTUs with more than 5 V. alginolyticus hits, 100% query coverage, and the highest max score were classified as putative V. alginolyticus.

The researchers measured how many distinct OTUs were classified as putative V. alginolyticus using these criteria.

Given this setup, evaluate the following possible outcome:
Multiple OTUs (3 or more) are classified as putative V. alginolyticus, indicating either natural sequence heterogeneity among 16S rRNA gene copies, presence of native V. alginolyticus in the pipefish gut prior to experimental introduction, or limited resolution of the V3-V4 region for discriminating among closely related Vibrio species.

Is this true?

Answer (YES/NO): YES